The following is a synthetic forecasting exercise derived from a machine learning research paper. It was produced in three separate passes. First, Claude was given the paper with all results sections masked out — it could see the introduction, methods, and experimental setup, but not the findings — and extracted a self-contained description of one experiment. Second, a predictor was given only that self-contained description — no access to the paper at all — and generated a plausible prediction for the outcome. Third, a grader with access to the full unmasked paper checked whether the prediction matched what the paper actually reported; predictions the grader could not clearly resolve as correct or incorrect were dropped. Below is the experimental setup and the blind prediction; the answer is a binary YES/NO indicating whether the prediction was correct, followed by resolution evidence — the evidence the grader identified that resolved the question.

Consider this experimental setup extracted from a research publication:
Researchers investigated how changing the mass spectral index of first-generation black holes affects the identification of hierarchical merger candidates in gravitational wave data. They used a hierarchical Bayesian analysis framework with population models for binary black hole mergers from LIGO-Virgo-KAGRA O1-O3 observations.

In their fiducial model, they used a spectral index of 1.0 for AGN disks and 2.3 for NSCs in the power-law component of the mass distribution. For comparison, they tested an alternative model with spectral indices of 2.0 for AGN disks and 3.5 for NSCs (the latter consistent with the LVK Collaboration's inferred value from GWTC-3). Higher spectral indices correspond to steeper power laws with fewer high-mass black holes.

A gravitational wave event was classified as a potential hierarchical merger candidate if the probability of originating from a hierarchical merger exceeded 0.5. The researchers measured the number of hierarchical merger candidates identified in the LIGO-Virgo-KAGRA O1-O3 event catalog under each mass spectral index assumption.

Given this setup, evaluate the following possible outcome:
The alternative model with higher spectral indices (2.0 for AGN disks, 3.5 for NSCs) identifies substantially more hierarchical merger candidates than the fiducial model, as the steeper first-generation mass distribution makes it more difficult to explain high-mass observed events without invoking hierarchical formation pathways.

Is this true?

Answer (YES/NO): YES